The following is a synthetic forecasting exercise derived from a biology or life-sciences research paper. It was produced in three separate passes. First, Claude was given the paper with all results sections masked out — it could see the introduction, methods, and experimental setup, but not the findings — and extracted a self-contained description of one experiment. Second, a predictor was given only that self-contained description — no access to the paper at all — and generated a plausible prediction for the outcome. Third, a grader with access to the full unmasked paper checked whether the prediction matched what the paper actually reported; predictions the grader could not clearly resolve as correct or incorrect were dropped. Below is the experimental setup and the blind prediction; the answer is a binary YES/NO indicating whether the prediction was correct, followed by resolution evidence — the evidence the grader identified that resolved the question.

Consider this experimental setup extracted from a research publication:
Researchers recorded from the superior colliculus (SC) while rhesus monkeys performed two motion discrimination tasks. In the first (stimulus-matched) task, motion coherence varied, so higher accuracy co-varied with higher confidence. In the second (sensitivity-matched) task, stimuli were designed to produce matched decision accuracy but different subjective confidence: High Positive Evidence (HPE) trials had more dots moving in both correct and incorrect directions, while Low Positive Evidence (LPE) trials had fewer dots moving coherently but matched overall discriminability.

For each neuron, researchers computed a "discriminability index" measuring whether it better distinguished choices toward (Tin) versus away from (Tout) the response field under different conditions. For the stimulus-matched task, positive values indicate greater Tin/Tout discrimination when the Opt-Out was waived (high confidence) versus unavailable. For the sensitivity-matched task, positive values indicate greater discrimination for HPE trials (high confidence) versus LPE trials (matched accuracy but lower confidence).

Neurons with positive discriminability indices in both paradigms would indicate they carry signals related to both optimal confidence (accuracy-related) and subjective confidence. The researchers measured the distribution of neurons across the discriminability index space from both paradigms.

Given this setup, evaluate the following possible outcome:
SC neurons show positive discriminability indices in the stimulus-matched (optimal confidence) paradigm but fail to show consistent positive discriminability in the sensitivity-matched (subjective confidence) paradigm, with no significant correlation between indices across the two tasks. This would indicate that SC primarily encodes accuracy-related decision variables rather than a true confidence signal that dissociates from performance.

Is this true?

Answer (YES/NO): YES